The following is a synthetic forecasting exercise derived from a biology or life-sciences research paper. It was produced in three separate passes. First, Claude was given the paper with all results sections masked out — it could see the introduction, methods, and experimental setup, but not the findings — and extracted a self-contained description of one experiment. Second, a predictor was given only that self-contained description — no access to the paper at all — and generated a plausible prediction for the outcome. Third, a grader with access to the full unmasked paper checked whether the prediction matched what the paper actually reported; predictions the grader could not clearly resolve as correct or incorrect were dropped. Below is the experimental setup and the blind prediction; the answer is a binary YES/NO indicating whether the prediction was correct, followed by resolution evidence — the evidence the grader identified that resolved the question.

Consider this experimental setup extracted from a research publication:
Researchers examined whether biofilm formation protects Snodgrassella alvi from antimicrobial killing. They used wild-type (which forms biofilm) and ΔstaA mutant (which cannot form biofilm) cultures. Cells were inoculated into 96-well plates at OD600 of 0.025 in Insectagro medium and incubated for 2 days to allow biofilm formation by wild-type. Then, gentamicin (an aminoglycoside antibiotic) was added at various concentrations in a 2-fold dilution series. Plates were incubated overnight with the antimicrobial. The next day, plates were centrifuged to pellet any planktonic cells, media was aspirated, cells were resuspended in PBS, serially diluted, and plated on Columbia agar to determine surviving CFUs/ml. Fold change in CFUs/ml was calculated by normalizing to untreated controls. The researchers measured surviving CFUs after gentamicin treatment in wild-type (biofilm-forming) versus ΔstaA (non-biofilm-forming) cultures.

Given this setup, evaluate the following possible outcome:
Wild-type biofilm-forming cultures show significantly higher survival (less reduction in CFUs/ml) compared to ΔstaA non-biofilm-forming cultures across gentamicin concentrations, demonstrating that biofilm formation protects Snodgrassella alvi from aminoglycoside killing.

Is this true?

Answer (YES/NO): NO